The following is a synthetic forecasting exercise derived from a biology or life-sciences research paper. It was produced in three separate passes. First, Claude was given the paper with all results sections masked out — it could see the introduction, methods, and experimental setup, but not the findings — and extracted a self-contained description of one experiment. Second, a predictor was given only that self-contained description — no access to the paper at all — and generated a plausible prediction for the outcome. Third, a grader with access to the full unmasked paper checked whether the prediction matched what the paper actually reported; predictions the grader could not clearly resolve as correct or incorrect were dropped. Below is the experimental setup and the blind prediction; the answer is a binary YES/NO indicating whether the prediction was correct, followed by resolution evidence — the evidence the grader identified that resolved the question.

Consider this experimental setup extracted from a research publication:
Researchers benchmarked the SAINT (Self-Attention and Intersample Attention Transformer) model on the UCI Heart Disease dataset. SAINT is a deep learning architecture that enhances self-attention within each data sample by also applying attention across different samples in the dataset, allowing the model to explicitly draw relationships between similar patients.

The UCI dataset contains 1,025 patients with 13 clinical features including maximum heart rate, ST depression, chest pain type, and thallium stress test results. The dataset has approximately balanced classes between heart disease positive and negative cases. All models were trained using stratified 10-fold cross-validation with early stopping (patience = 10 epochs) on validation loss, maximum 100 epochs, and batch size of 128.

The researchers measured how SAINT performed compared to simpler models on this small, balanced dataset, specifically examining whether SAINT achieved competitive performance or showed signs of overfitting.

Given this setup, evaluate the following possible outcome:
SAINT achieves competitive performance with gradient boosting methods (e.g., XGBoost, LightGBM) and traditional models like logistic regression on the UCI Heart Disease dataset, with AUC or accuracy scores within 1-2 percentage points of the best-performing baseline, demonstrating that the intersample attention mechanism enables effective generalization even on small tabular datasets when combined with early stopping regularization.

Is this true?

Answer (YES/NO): NO